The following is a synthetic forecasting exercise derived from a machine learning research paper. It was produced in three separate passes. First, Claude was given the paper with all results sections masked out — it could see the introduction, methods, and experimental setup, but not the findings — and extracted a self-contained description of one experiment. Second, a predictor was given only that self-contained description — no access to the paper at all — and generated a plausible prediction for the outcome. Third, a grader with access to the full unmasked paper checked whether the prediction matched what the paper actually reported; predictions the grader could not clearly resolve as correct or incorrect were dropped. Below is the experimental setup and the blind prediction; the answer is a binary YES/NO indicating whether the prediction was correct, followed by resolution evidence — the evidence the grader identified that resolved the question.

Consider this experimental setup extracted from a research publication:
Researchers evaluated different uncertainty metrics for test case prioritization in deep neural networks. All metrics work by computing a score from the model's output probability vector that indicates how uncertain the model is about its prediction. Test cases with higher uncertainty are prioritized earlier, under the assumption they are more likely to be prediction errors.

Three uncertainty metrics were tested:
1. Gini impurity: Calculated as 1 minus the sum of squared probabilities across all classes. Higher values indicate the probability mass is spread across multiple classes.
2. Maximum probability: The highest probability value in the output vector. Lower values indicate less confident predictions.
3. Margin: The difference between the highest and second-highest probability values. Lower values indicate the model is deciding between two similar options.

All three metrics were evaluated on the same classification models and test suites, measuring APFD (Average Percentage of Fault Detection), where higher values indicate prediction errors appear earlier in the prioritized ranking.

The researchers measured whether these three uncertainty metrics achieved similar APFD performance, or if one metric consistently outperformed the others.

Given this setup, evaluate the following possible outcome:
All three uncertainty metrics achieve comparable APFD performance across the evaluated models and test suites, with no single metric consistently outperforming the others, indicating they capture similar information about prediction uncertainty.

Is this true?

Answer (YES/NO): YES